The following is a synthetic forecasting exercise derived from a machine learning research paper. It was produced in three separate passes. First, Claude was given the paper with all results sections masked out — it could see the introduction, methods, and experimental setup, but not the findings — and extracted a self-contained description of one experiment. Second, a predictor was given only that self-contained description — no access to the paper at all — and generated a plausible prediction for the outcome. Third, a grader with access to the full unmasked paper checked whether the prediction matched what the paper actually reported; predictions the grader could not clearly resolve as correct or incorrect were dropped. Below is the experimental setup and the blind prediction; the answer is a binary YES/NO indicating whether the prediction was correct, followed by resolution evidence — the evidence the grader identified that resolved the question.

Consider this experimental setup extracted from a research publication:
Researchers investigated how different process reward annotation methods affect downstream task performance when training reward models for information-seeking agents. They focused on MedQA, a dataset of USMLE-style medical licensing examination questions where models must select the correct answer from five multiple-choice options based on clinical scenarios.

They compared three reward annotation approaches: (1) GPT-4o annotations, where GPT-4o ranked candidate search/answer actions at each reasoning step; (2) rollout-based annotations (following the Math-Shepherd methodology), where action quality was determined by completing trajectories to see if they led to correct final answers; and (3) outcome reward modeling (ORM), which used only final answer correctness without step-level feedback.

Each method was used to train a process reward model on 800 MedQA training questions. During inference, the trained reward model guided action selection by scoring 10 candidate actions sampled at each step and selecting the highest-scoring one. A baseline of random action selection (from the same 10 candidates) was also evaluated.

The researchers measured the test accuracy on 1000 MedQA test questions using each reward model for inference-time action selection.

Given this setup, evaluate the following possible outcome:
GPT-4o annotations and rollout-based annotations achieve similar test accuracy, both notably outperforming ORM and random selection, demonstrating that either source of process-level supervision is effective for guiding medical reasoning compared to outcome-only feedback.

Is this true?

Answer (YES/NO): NO